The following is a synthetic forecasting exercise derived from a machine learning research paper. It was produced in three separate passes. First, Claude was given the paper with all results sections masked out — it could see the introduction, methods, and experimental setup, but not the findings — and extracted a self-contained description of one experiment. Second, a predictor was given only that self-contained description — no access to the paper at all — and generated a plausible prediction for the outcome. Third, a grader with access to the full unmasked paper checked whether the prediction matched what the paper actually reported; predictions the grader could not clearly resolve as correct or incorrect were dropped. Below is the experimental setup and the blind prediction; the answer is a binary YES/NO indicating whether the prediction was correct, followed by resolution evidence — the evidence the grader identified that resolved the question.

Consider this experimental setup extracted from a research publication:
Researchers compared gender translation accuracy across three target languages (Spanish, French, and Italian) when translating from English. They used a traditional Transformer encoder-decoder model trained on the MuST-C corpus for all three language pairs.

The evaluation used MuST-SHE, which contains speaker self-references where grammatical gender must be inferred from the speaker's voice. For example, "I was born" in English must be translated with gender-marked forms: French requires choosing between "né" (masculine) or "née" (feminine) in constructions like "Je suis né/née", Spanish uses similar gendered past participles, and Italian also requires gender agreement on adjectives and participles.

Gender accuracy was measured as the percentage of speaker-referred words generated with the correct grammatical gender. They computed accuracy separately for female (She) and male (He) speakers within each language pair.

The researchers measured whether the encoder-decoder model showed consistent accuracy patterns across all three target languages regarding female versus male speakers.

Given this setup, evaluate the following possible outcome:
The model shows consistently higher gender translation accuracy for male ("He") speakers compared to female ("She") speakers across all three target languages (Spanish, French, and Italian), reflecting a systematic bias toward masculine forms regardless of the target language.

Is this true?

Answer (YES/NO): YES